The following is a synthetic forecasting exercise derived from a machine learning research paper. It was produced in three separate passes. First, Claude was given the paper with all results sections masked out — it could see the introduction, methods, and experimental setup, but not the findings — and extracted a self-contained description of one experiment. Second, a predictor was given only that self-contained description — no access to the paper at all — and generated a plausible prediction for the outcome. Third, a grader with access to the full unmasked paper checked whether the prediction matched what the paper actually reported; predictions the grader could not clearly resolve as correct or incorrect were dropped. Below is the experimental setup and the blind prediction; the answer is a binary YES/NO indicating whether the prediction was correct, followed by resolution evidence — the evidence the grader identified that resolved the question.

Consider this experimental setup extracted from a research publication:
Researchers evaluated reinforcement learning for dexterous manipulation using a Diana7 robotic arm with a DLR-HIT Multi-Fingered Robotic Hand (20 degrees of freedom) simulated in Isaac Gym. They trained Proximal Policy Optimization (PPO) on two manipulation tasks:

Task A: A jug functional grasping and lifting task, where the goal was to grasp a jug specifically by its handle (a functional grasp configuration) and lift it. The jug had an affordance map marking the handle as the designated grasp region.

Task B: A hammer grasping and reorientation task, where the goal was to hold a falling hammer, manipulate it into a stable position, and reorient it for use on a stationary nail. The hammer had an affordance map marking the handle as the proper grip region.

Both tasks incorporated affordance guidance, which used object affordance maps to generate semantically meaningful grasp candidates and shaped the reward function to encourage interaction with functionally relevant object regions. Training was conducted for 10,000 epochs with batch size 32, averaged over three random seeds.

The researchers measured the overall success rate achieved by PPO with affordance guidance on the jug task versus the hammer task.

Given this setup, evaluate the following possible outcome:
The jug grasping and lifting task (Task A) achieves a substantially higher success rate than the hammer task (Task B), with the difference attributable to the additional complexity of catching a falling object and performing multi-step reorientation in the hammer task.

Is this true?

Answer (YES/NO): NO